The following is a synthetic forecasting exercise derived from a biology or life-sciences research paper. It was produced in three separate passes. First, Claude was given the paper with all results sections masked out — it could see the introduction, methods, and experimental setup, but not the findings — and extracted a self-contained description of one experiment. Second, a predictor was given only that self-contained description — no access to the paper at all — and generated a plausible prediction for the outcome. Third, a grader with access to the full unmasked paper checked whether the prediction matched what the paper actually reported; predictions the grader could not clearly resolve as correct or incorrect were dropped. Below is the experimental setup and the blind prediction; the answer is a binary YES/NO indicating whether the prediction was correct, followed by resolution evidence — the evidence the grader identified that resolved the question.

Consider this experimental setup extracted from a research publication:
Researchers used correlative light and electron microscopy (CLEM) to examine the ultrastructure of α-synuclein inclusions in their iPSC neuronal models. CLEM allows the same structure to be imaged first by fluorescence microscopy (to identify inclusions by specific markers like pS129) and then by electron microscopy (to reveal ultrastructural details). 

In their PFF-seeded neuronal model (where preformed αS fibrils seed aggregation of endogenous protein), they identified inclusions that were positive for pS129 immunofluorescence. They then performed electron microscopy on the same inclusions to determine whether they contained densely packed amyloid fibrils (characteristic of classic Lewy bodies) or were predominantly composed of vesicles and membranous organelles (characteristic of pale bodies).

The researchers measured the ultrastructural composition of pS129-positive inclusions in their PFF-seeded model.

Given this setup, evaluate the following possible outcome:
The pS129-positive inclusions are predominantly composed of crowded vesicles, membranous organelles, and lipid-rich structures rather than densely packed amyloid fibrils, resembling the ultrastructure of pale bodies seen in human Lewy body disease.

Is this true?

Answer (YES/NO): NO